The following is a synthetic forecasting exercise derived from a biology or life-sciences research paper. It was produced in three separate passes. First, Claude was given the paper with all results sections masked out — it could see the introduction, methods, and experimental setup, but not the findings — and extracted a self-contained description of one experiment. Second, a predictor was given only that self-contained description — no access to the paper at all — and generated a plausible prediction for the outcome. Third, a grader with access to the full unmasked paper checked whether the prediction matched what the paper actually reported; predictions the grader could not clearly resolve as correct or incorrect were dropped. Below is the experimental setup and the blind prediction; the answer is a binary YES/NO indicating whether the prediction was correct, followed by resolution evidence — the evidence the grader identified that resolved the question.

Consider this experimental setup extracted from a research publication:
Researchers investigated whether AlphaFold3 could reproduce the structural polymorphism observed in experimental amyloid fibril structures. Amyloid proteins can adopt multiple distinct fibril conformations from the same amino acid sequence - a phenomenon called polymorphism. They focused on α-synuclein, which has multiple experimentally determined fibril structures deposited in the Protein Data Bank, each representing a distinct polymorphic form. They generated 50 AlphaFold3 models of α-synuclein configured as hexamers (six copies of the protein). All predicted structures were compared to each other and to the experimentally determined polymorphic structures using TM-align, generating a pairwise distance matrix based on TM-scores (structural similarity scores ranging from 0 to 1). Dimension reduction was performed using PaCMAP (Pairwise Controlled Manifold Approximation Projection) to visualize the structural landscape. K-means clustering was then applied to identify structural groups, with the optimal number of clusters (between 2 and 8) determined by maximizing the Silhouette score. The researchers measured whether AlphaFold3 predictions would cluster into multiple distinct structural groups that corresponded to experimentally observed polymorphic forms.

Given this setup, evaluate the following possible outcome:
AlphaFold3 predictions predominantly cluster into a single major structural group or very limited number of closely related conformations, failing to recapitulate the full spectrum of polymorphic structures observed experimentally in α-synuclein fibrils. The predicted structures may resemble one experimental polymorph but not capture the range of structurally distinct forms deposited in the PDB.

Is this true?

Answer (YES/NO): NO